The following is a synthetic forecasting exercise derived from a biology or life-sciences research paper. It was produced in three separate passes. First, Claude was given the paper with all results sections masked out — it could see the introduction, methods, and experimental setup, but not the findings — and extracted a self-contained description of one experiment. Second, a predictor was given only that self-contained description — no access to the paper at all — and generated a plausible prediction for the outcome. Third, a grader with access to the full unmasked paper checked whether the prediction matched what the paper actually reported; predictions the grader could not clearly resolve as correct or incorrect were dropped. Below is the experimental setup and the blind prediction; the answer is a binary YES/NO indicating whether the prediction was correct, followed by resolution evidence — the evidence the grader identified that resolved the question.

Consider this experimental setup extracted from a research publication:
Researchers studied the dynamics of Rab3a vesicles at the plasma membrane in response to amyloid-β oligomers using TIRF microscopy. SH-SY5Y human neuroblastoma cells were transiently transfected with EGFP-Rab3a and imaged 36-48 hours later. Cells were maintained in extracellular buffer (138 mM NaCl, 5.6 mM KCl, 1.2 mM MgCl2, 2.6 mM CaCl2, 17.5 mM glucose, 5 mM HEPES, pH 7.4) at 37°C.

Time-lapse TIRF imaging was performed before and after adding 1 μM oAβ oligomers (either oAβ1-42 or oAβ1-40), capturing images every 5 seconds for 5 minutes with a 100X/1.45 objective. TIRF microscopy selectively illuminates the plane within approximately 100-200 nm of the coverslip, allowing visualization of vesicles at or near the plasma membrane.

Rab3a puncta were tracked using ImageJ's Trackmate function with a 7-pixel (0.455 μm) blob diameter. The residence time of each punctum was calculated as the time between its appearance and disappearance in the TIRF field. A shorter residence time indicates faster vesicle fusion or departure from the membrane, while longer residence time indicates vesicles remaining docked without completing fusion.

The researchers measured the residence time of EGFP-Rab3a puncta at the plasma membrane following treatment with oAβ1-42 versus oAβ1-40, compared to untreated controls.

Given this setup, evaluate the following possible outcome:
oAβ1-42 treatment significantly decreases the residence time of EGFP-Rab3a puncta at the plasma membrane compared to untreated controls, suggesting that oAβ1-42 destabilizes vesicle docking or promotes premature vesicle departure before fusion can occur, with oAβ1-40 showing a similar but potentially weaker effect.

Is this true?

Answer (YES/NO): NO